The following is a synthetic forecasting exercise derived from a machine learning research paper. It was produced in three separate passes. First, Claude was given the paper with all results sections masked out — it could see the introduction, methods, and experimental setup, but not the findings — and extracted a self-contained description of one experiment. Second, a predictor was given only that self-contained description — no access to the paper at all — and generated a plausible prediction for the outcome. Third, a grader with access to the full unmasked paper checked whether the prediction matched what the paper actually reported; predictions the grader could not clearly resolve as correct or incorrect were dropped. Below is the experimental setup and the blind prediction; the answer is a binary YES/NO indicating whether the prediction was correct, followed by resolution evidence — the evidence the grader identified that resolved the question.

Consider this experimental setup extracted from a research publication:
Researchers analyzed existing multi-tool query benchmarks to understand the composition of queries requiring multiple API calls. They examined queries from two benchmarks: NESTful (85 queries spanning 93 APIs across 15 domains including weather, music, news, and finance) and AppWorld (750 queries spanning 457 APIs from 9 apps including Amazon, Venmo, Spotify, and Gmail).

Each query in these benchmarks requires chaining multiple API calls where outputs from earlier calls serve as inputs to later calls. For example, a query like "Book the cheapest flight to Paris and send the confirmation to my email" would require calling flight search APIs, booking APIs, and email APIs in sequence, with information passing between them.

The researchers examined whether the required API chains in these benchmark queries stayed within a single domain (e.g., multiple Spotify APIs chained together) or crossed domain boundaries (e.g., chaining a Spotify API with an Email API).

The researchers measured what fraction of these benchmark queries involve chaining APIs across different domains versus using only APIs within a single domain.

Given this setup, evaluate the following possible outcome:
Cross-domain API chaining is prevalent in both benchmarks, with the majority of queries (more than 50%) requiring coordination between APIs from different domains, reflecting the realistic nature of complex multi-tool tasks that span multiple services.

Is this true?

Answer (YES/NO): NO